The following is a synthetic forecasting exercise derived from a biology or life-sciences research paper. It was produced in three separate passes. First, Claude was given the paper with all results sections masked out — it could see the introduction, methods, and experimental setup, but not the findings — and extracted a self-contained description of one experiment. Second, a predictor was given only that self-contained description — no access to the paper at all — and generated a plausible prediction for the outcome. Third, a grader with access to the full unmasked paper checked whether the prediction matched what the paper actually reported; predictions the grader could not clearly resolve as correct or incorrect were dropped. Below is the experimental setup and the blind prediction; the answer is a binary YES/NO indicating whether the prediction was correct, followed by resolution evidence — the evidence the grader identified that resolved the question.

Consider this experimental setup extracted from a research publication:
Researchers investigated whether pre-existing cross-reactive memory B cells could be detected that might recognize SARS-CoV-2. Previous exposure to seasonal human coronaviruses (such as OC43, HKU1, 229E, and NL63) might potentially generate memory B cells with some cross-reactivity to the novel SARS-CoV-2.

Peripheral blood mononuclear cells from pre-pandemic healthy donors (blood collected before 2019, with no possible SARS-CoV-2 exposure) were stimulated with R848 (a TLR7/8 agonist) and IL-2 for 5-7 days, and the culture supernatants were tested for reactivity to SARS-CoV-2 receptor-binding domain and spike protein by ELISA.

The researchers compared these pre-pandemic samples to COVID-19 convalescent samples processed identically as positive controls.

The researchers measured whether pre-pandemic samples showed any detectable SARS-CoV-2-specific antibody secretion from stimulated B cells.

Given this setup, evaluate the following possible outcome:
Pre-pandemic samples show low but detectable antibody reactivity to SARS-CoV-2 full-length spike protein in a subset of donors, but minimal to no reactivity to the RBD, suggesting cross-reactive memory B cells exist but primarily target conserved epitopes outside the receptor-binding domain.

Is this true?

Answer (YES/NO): NO